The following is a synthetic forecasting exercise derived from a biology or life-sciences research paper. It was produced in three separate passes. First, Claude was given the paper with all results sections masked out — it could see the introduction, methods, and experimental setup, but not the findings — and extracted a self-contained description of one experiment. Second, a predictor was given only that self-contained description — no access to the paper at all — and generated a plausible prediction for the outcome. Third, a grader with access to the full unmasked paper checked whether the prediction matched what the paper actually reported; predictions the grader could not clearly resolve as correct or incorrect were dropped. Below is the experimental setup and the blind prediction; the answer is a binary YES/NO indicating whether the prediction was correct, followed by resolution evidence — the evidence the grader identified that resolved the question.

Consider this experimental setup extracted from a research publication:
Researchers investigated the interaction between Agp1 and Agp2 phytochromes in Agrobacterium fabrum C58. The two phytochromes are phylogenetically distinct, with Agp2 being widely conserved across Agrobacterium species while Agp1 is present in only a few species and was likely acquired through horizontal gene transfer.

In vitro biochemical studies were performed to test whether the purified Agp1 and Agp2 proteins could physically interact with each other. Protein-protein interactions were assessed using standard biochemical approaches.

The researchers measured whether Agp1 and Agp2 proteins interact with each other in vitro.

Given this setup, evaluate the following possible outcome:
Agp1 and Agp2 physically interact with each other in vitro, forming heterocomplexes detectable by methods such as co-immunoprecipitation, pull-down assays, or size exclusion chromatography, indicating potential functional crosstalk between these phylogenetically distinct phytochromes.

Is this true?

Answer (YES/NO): YES